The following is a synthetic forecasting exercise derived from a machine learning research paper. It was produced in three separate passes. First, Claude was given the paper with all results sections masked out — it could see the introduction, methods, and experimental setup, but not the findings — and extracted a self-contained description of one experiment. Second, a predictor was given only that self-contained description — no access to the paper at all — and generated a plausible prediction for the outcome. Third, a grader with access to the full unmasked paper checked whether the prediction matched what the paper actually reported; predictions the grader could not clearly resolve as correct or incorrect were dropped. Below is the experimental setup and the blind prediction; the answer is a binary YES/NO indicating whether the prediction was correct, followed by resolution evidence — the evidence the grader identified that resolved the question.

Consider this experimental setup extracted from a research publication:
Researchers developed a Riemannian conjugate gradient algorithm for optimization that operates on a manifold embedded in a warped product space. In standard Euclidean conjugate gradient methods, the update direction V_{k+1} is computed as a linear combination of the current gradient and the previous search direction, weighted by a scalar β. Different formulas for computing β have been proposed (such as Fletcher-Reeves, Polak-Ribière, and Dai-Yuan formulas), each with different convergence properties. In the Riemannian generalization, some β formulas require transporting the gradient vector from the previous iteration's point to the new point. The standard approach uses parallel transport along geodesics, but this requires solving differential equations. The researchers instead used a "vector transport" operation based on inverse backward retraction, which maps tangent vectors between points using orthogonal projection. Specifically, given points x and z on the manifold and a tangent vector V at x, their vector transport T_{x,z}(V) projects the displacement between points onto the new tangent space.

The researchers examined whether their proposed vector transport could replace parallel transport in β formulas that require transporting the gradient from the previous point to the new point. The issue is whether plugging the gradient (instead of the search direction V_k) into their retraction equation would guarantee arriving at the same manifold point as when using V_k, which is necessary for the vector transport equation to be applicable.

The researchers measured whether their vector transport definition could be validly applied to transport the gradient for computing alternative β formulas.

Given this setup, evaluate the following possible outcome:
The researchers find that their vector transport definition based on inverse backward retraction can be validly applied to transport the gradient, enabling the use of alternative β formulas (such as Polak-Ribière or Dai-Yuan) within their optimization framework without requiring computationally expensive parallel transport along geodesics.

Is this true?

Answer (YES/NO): NO